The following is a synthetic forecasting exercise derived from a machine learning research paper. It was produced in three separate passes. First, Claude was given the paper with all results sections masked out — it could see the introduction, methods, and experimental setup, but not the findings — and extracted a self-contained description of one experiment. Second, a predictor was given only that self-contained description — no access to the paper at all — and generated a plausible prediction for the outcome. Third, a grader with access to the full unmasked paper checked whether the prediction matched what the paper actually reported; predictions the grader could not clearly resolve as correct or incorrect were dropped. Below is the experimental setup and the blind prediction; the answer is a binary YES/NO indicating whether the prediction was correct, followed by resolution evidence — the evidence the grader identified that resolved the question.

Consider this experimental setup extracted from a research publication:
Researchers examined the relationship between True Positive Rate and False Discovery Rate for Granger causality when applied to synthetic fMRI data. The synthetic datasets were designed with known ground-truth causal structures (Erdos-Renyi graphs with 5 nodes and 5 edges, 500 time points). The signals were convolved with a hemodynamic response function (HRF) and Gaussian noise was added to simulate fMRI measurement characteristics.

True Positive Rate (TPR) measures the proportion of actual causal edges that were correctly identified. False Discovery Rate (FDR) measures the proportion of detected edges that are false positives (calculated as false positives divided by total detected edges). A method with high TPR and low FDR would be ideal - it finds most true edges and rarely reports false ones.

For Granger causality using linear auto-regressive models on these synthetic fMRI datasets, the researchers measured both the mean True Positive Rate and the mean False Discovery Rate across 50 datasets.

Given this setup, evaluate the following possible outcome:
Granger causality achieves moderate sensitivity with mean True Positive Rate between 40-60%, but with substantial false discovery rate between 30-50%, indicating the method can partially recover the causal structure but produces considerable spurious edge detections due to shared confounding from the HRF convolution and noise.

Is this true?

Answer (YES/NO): NO